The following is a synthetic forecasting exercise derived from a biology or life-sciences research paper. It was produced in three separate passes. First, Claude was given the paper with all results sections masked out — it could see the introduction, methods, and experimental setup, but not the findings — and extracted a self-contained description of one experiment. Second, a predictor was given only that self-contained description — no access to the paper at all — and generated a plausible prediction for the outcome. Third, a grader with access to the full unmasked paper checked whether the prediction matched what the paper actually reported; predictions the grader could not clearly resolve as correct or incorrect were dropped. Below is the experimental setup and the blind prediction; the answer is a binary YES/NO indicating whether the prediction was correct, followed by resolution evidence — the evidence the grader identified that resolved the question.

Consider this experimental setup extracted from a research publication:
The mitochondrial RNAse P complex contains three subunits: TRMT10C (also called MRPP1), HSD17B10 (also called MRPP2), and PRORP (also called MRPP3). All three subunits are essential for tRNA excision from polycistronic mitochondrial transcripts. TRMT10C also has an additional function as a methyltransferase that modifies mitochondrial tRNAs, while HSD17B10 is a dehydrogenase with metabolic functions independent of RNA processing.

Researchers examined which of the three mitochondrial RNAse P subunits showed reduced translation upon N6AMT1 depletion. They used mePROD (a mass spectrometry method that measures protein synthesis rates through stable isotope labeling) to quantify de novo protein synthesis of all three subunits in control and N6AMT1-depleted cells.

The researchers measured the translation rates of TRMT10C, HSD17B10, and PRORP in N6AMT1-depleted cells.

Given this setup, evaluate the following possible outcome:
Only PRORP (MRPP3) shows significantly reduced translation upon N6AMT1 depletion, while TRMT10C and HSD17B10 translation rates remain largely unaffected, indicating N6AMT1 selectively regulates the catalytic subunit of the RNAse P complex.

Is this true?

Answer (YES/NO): NO